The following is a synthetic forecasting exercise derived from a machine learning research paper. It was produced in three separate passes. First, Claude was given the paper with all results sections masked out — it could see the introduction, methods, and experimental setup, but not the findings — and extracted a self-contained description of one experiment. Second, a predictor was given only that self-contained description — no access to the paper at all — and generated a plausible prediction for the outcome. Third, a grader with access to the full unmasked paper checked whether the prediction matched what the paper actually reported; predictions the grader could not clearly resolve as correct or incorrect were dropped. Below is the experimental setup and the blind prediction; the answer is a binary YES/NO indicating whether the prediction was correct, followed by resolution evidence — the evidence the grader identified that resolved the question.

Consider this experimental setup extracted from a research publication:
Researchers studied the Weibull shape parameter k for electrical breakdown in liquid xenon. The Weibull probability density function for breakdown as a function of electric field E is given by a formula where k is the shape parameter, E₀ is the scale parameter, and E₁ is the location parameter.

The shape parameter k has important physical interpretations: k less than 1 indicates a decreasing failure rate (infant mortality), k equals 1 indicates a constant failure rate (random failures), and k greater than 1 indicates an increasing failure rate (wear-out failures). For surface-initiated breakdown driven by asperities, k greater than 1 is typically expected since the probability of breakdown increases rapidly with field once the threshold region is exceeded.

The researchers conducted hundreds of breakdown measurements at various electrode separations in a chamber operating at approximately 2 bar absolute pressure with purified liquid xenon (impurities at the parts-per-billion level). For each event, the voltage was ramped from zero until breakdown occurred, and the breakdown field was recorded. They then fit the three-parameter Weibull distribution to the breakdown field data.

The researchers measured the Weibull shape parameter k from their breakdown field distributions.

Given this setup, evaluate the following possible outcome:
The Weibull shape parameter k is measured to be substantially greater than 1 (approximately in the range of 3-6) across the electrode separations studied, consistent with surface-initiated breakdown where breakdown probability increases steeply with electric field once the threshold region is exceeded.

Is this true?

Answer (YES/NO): YES